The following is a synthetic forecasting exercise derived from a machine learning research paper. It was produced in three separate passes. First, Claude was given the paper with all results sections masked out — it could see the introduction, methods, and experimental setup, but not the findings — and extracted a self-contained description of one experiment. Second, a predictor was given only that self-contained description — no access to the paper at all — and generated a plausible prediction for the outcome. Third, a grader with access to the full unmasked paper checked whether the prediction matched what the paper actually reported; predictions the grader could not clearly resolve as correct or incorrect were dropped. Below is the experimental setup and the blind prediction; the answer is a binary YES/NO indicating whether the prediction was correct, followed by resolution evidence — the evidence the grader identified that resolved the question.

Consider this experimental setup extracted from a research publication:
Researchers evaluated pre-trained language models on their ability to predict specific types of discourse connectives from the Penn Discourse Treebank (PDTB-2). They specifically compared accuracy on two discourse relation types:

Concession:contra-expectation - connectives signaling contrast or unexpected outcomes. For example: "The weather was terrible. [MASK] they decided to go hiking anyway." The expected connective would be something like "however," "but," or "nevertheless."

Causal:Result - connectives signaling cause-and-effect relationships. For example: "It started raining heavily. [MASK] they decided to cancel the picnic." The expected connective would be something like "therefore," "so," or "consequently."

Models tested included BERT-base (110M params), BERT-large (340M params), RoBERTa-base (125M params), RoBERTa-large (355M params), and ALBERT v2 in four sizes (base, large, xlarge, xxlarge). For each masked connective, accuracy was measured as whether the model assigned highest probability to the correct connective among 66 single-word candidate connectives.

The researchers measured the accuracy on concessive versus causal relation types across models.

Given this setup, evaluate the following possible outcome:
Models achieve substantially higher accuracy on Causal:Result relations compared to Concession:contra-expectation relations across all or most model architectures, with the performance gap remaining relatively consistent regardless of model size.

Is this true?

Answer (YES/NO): NO